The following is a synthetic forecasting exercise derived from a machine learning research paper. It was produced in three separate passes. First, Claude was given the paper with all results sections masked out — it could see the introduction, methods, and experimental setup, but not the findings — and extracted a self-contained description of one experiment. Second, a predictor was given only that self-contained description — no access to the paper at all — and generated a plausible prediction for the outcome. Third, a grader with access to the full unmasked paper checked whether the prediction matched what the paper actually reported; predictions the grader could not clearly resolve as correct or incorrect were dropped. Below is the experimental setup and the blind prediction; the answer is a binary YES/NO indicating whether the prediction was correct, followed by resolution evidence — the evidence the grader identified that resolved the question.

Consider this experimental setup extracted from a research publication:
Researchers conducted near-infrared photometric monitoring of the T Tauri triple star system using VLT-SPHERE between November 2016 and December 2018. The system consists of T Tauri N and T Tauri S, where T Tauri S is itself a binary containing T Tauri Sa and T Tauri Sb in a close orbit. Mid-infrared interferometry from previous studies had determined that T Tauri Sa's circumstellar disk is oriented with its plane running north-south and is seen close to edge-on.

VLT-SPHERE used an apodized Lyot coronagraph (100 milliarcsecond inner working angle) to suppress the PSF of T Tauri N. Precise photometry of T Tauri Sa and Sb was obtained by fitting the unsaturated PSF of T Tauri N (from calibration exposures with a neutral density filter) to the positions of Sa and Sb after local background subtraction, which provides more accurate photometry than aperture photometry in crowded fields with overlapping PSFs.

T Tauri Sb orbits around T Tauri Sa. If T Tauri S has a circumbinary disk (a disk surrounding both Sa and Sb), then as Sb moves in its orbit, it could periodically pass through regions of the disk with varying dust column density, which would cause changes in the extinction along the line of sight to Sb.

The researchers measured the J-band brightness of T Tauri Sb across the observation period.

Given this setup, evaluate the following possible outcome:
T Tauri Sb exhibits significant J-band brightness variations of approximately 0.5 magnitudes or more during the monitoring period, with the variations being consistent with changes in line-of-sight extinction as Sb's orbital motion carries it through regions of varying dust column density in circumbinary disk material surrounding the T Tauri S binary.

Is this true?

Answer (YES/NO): YES